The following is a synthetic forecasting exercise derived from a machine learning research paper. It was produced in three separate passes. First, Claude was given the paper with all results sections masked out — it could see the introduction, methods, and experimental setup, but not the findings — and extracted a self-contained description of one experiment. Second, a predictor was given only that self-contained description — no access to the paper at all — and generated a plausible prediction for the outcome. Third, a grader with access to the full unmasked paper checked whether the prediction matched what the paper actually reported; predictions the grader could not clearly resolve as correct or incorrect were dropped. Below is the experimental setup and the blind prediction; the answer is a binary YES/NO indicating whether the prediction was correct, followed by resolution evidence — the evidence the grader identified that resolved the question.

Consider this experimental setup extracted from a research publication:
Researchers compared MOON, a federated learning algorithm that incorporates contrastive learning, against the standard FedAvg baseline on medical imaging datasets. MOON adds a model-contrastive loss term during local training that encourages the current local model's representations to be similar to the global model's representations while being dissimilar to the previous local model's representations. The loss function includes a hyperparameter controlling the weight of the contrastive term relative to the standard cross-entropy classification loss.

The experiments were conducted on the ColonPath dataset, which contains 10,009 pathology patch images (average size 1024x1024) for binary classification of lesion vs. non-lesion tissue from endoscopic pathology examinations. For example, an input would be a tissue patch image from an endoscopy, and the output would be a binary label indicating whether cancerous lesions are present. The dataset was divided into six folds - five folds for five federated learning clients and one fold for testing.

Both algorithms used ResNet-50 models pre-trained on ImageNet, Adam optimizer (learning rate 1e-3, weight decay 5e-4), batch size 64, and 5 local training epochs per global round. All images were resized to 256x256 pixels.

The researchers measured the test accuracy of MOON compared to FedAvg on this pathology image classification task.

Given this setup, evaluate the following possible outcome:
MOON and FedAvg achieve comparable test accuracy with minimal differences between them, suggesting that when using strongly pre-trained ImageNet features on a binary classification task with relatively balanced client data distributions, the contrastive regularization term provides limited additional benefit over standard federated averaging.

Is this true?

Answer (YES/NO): YES